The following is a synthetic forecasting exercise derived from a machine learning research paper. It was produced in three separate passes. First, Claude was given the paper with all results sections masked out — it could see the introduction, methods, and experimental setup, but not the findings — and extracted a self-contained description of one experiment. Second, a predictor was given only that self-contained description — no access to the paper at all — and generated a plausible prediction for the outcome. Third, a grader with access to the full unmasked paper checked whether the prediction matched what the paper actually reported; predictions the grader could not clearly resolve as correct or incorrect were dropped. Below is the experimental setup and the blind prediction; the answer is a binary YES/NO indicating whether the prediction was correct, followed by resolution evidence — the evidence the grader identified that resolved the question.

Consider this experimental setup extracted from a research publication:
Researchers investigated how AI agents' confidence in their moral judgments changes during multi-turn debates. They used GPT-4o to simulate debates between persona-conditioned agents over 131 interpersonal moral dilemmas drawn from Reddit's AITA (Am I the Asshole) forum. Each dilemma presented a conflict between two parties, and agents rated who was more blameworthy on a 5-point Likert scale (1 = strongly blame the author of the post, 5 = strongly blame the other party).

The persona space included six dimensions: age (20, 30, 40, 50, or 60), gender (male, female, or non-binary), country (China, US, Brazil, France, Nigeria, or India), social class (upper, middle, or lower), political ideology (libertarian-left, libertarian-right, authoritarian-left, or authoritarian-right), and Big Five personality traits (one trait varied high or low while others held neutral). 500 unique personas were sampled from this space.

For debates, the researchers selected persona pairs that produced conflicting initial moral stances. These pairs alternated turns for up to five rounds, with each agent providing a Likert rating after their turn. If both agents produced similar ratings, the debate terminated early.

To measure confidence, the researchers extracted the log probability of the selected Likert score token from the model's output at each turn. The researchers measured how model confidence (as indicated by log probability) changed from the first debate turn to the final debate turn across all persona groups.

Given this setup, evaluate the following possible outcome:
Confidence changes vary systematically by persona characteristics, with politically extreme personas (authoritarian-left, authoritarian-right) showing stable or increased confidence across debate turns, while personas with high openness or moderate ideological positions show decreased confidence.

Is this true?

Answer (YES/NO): NO